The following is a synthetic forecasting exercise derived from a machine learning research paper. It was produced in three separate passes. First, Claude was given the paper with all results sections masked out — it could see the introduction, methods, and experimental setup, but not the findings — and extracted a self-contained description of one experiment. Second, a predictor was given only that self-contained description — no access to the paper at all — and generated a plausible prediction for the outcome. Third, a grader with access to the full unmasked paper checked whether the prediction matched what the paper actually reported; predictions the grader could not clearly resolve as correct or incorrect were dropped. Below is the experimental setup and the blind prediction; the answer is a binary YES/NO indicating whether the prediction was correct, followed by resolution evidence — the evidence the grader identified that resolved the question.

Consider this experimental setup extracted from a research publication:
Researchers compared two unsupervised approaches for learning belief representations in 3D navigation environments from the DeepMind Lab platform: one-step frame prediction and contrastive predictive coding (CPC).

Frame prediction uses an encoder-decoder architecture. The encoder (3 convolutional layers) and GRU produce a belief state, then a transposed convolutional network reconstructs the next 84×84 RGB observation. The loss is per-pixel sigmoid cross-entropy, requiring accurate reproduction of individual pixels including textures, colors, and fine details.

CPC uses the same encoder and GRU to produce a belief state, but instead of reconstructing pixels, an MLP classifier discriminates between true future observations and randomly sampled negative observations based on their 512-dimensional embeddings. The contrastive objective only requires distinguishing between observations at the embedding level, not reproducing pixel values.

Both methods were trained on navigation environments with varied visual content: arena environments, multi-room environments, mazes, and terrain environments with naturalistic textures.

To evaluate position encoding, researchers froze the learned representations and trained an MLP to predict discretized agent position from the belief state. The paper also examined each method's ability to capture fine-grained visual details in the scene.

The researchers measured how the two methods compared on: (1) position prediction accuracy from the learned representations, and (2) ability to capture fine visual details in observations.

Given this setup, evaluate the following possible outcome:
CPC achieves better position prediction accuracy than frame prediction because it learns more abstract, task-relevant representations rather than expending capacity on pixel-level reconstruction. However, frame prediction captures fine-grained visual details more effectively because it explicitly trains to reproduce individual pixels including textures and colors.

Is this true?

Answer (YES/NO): NO